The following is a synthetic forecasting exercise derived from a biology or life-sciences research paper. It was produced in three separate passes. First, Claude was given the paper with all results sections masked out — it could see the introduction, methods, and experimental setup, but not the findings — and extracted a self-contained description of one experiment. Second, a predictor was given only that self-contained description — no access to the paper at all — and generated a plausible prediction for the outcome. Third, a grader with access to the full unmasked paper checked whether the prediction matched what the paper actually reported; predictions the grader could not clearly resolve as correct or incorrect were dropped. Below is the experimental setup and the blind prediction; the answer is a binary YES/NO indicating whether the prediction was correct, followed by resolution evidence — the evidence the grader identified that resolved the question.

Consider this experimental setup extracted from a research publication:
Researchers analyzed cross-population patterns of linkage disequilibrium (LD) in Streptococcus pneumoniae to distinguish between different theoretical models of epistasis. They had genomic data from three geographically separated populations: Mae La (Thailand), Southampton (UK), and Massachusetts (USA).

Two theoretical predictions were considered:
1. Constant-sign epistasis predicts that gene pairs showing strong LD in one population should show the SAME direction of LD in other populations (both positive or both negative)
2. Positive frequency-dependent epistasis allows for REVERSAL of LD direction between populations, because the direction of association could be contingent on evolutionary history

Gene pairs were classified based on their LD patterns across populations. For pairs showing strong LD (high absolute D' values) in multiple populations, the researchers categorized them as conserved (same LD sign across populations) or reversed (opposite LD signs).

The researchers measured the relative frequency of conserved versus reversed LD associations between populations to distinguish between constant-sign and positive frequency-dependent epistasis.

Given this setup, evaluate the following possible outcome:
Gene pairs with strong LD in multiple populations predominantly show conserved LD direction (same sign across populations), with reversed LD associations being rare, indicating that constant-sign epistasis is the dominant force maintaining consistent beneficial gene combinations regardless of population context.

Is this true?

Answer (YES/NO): NO